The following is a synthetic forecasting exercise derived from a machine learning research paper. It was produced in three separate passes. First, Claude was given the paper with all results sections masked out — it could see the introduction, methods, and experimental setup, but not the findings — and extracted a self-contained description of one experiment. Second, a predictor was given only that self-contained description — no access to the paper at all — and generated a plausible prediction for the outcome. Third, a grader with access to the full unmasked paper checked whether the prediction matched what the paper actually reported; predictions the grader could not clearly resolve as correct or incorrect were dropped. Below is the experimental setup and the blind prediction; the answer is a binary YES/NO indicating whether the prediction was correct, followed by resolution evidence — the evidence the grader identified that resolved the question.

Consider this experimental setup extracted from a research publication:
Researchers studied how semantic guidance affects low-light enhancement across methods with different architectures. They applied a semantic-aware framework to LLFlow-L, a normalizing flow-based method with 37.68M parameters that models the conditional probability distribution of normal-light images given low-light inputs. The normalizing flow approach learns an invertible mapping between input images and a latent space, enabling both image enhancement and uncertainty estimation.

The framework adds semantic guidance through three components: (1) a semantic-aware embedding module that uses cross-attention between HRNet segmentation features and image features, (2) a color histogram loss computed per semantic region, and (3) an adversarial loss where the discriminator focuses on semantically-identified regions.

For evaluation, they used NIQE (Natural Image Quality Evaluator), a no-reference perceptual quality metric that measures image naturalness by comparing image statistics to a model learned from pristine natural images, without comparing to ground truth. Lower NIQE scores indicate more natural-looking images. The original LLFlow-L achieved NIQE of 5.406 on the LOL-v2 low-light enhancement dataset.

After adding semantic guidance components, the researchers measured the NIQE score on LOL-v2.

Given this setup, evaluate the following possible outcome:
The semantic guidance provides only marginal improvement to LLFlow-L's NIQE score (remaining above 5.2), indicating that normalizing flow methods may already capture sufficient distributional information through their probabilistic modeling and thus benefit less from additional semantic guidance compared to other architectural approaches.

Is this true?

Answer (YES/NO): NO